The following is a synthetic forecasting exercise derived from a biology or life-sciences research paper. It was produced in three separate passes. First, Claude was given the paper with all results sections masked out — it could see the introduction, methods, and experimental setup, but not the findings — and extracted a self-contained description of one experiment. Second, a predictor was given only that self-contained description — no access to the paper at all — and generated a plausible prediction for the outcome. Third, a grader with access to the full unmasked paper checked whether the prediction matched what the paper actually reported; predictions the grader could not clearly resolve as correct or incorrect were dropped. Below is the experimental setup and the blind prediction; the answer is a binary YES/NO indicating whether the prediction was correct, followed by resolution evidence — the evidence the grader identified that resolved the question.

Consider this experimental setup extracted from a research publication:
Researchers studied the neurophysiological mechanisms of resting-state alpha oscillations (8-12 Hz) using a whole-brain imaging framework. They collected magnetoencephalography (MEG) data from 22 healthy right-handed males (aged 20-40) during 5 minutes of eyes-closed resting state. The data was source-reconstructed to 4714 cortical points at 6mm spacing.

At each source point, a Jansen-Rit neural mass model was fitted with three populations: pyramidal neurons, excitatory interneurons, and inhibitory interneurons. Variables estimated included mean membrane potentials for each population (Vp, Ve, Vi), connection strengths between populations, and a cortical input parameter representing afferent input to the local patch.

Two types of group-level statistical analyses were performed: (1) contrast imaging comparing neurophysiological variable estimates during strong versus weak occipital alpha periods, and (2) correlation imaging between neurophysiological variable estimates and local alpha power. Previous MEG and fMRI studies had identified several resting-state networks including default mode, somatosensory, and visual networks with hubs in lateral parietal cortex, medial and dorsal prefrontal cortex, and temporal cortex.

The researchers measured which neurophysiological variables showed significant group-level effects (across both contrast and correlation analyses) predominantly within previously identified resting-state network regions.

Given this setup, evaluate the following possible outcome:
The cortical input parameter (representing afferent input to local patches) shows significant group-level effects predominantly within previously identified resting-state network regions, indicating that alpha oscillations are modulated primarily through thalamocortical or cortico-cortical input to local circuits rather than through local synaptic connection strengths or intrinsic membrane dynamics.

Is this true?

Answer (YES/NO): NO